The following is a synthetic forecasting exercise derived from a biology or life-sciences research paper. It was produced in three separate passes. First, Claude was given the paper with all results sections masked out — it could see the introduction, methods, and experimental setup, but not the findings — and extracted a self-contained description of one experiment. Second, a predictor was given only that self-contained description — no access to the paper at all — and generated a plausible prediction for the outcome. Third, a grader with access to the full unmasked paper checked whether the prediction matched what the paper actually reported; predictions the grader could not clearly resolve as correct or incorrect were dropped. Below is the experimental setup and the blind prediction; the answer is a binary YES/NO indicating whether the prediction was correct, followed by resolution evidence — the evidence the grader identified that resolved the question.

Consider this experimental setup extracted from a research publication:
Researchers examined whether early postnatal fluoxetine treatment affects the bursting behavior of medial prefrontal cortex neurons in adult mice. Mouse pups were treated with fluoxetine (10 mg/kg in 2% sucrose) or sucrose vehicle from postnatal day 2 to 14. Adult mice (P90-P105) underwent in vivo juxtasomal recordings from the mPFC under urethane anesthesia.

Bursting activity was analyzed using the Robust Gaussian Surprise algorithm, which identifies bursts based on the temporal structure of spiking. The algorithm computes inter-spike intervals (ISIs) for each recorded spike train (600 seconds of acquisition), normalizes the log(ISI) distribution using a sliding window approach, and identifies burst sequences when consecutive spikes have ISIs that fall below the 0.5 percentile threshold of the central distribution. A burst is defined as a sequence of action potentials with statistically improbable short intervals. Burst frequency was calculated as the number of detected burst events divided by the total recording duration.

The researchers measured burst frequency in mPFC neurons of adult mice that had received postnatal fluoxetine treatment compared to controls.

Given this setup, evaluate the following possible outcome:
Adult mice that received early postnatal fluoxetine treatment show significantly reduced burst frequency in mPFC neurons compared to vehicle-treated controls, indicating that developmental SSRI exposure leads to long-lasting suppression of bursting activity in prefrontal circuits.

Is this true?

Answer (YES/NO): YES